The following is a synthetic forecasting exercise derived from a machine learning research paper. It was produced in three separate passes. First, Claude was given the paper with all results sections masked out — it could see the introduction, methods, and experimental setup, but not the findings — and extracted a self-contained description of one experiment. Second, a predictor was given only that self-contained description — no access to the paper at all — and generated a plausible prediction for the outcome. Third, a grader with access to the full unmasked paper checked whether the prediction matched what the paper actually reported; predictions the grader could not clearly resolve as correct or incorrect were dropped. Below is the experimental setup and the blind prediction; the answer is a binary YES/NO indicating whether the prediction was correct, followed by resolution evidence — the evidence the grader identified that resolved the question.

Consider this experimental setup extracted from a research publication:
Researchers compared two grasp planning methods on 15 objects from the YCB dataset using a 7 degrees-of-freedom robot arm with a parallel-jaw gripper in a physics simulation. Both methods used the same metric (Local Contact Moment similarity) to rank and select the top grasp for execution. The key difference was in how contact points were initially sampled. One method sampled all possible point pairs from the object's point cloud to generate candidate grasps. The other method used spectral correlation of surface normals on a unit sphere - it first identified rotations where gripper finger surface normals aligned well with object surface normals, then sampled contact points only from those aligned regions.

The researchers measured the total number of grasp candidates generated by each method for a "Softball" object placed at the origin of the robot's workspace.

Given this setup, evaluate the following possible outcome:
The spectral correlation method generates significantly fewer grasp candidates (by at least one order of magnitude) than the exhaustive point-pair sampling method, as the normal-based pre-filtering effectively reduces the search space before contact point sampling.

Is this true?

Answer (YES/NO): NO